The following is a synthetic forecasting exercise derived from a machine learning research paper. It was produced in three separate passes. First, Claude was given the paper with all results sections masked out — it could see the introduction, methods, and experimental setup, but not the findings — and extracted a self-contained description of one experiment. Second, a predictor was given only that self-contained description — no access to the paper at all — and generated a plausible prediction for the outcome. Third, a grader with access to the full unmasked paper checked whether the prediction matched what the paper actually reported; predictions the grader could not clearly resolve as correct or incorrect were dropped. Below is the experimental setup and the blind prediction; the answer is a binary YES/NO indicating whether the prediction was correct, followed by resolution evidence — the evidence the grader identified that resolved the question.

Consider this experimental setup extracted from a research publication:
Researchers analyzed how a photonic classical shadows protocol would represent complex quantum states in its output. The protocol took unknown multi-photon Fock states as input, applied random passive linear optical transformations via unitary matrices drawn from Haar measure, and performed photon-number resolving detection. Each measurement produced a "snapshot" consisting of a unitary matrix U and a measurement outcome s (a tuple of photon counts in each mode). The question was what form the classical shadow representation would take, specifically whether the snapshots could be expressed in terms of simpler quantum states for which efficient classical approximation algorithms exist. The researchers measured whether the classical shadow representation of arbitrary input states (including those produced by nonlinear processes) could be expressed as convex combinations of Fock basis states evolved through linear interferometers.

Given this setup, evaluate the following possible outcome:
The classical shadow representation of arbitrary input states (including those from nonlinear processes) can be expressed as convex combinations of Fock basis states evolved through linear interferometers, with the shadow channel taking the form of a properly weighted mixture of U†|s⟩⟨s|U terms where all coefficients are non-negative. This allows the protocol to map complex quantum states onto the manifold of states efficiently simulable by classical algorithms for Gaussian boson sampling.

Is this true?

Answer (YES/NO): YES